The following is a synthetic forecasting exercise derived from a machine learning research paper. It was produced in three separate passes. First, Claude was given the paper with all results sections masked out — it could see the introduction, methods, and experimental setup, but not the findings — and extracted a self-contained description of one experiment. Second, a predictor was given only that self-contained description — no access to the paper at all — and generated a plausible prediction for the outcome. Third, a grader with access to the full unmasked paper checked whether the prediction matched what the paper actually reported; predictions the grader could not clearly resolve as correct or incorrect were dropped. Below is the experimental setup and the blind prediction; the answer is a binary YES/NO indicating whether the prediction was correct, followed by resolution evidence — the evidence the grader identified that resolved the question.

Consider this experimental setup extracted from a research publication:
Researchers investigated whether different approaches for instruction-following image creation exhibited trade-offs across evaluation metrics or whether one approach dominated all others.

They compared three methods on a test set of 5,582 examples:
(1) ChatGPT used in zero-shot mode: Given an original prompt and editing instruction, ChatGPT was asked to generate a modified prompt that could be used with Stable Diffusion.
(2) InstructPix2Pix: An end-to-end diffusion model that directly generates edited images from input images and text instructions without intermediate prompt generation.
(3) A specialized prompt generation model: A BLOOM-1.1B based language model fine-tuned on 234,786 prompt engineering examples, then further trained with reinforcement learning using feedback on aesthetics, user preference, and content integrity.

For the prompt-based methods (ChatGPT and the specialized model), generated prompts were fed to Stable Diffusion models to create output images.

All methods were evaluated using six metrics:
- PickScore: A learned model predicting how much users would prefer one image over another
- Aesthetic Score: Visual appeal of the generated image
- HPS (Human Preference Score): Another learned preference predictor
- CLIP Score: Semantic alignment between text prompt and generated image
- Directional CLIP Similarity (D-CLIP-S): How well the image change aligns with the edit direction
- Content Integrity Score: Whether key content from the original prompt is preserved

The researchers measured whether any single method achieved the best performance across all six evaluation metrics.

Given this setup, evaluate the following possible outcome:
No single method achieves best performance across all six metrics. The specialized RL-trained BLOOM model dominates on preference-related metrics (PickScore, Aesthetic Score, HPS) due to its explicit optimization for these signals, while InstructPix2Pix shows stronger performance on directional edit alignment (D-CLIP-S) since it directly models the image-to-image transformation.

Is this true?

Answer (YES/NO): YES